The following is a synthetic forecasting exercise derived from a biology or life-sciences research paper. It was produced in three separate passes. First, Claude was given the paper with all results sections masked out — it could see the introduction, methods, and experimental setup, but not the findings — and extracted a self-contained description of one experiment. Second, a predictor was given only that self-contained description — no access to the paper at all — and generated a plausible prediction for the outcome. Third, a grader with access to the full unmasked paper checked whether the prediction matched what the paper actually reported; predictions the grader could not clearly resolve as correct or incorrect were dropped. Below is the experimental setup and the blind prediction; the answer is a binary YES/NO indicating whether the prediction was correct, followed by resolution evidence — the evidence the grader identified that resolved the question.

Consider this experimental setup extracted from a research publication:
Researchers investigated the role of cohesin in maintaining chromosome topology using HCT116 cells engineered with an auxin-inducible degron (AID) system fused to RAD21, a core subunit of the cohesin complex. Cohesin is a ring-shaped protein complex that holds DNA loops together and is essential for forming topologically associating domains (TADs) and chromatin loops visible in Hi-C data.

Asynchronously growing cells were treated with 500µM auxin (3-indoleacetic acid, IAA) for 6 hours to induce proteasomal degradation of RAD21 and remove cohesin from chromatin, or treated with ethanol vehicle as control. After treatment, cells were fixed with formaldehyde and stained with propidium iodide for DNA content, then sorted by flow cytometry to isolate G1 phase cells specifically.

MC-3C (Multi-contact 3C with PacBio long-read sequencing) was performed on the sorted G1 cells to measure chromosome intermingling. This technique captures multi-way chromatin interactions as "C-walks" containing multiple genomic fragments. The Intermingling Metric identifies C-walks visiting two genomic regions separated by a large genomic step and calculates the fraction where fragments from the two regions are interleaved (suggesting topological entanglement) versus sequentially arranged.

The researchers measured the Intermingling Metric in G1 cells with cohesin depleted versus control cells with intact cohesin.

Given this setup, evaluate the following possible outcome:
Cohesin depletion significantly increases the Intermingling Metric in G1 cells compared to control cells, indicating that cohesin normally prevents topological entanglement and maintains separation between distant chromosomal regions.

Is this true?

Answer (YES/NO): YES